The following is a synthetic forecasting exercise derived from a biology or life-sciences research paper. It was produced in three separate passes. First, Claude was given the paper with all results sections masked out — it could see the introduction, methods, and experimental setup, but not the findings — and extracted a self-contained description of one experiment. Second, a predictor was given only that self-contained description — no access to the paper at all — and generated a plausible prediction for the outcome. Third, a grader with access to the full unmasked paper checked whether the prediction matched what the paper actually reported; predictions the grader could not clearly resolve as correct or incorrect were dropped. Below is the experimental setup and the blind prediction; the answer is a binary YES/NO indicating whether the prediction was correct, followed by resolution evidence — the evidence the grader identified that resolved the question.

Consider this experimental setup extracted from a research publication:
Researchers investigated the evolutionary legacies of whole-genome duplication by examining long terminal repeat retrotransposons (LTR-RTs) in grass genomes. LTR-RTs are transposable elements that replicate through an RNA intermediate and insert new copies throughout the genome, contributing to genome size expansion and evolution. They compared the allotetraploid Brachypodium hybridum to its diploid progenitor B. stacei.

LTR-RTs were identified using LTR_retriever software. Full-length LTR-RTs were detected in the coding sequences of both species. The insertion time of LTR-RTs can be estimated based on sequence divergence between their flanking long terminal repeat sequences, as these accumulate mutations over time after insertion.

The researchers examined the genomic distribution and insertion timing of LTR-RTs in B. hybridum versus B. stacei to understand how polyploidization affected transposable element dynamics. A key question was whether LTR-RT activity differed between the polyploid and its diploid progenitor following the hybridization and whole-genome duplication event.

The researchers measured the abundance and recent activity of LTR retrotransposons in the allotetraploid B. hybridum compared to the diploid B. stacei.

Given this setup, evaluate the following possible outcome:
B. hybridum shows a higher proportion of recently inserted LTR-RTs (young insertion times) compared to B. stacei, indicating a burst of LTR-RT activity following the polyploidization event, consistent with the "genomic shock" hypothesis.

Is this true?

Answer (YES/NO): NO